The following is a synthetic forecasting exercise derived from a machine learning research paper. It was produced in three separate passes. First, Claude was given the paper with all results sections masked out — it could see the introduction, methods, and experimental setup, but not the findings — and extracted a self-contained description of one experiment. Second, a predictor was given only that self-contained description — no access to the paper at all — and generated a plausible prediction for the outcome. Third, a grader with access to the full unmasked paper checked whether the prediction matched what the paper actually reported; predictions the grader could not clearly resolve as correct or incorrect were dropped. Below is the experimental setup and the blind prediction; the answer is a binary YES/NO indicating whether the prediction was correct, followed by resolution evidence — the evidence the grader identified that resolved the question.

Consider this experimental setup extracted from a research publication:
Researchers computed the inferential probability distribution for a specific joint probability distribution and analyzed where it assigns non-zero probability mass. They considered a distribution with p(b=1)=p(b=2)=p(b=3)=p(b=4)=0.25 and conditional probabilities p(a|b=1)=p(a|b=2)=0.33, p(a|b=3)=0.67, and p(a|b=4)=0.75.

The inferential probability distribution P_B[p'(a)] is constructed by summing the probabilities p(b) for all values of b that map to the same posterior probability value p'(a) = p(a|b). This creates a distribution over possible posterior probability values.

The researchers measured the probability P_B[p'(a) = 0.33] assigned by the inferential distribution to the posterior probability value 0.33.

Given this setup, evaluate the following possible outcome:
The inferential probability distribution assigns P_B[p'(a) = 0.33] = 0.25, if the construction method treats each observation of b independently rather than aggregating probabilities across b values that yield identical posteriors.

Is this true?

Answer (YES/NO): NO